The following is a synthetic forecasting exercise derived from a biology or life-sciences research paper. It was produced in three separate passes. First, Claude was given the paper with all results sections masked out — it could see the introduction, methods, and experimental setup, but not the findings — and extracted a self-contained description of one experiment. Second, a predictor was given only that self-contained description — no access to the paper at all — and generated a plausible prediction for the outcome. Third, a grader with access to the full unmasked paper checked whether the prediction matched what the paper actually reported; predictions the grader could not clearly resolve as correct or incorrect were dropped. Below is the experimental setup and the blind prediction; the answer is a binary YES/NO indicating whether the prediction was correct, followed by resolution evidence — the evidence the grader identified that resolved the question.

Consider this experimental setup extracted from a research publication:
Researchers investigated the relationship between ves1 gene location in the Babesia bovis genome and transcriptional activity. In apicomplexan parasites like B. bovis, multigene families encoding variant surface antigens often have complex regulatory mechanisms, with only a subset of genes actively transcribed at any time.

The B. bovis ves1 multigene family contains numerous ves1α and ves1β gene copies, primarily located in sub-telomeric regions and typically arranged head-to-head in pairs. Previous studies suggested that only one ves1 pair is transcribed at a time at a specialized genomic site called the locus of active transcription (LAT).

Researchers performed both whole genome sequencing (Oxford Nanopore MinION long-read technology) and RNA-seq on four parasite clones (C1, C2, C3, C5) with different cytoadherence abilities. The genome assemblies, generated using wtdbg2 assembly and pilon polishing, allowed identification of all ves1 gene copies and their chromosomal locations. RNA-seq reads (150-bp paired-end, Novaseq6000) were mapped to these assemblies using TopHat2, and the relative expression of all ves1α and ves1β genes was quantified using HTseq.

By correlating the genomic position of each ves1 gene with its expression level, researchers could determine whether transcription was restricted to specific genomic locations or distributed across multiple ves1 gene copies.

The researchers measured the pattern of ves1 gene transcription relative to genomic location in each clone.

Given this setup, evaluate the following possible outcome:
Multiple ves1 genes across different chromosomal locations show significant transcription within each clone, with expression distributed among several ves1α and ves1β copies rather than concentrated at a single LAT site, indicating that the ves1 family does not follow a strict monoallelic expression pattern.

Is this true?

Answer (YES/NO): NO